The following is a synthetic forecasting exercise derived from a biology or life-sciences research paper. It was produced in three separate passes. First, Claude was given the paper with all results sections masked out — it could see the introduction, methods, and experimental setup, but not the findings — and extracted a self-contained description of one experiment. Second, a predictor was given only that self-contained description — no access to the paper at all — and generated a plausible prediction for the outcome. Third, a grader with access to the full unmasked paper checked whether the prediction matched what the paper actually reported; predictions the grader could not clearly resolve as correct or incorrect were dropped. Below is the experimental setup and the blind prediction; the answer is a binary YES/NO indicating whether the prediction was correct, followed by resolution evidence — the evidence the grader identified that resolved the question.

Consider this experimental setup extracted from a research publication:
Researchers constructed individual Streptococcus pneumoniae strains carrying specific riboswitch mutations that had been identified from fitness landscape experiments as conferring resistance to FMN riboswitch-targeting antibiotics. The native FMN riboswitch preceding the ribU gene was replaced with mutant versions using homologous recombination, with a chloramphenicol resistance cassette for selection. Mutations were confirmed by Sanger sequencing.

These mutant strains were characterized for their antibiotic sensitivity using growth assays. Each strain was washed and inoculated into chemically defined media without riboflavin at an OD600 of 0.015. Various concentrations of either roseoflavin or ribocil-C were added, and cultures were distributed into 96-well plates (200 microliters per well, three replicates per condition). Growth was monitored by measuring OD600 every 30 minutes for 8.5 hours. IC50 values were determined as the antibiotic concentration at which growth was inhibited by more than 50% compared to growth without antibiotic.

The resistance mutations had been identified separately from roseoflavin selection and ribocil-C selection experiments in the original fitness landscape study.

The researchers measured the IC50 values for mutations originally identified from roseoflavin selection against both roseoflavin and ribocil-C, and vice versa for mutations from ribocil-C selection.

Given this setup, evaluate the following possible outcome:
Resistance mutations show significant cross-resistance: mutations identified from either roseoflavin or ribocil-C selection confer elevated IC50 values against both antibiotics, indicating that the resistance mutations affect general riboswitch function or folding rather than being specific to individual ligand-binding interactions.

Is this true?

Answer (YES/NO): NO